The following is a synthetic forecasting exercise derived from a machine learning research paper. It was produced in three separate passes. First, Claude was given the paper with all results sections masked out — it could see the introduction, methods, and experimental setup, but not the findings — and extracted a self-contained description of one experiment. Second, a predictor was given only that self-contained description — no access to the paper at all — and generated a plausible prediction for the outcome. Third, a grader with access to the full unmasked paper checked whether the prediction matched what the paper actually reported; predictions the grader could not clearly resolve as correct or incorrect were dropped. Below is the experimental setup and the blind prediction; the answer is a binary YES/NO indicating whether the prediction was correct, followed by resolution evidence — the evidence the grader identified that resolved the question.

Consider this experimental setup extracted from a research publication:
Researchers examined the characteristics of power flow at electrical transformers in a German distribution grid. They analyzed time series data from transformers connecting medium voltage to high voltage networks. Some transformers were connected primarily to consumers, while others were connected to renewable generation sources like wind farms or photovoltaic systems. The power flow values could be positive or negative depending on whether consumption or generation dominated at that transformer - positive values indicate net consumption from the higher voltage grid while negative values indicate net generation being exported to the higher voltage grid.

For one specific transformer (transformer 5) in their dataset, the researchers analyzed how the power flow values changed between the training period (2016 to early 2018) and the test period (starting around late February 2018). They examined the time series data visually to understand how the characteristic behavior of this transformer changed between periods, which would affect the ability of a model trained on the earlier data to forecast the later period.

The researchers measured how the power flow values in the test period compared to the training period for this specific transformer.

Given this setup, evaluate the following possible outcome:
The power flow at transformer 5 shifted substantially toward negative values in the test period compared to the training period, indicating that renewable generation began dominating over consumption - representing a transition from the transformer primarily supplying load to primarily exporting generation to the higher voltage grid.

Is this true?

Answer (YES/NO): NO